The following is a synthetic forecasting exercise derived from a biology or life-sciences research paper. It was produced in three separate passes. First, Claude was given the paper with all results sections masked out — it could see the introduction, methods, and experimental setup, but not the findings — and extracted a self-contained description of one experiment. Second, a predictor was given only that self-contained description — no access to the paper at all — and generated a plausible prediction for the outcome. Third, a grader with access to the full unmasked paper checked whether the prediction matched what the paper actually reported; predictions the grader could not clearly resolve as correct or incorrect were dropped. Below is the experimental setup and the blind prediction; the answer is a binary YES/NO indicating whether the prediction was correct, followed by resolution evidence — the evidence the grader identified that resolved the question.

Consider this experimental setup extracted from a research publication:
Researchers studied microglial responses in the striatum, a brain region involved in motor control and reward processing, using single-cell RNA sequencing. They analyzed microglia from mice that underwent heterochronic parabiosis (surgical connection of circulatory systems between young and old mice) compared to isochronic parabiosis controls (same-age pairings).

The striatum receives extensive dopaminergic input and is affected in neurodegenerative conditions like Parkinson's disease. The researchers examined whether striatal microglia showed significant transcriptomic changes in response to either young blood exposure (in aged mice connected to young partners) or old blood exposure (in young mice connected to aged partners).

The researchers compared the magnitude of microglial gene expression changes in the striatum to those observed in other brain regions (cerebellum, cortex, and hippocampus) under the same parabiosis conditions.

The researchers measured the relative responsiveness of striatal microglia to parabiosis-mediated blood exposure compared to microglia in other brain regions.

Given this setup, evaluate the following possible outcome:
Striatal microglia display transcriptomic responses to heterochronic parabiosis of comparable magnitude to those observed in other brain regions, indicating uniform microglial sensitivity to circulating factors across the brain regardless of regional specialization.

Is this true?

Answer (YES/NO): NO